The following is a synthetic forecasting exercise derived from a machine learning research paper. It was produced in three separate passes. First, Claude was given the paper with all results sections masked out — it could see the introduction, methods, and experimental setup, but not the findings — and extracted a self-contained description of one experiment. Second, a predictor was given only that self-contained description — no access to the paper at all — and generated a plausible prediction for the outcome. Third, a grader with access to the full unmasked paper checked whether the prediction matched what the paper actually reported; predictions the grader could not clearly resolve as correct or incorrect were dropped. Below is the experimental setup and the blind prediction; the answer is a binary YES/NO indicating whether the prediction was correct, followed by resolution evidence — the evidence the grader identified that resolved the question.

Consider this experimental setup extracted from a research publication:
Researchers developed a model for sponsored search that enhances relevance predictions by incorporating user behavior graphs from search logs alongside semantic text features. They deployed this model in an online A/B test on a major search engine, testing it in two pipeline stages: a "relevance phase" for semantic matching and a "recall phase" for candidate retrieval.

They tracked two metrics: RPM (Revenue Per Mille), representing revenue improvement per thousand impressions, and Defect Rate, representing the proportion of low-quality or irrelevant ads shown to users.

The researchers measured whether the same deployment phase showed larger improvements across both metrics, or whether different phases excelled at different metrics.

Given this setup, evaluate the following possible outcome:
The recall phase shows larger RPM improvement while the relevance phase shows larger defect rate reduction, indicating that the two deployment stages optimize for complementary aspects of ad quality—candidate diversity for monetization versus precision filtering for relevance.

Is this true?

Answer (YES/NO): NO